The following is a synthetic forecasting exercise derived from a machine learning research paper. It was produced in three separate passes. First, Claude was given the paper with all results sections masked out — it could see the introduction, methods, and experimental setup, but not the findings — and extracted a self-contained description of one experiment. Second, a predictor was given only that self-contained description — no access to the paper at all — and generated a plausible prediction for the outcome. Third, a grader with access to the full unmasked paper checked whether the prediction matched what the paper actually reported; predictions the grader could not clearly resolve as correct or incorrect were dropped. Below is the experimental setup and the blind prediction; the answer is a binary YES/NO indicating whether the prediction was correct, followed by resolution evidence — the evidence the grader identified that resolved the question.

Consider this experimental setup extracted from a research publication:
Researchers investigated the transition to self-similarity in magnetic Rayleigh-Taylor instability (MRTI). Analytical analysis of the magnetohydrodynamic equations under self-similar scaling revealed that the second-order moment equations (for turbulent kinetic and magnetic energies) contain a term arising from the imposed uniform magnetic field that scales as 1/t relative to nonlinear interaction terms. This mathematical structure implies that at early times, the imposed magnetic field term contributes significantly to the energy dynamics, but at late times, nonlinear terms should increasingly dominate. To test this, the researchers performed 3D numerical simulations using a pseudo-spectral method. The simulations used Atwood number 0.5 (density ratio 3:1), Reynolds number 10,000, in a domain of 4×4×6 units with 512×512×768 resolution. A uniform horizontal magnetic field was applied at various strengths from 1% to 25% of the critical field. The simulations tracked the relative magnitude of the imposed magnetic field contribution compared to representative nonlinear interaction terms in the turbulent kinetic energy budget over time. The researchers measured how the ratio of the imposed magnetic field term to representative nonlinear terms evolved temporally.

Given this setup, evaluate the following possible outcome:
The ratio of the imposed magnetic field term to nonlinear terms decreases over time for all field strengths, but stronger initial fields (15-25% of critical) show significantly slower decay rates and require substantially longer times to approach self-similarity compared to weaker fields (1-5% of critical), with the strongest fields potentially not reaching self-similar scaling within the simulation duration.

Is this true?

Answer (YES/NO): NO